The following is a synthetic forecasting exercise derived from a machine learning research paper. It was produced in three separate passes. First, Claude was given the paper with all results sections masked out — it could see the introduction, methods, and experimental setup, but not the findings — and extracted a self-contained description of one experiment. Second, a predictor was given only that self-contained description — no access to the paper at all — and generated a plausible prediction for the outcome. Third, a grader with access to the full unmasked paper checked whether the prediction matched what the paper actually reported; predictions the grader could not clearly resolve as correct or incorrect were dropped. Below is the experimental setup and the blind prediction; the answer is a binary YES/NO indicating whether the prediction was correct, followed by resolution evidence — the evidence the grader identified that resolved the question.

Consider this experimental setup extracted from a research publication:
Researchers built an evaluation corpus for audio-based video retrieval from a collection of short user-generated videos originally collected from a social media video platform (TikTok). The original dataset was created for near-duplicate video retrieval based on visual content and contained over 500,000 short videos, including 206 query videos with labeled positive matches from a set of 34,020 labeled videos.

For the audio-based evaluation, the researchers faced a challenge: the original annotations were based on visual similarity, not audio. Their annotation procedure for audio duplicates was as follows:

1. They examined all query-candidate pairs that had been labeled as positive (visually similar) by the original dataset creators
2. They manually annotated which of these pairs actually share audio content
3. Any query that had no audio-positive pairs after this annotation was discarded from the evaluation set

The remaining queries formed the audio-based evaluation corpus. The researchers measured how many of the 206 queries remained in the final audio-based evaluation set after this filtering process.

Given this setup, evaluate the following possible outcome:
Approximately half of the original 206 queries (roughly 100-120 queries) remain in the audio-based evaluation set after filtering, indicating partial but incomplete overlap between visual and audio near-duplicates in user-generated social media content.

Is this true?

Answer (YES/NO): NO